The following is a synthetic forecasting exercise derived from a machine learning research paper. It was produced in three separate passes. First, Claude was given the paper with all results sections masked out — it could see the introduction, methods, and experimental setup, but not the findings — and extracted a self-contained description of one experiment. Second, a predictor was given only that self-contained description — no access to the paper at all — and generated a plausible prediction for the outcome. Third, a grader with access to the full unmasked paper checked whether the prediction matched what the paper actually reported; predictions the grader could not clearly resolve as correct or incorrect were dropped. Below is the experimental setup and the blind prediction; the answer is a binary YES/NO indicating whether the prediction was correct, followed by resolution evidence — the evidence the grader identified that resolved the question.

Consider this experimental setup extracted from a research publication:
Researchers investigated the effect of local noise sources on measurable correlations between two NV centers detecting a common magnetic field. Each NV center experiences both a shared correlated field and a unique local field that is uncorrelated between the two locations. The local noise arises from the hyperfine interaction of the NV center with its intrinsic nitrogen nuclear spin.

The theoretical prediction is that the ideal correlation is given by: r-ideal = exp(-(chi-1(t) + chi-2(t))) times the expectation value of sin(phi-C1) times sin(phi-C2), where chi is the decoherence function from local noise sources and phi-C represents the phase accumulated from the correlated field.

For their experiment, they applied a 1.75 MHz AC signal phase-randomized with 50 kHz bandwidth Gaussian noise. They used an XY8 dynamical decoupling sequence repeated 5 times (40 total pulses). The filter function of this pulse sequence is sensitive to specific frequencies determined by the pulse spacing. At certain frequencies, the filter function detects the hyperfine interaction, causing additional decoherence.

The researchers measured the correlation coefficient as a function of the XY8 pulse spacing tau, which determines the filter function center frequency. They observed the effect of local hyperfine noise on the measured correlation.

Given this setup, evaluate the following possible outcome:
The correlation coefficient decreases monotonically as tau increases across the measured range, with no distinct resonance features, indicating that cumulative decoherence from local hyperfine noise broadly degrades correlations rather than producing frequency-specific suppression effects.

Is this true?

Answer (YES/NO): NO